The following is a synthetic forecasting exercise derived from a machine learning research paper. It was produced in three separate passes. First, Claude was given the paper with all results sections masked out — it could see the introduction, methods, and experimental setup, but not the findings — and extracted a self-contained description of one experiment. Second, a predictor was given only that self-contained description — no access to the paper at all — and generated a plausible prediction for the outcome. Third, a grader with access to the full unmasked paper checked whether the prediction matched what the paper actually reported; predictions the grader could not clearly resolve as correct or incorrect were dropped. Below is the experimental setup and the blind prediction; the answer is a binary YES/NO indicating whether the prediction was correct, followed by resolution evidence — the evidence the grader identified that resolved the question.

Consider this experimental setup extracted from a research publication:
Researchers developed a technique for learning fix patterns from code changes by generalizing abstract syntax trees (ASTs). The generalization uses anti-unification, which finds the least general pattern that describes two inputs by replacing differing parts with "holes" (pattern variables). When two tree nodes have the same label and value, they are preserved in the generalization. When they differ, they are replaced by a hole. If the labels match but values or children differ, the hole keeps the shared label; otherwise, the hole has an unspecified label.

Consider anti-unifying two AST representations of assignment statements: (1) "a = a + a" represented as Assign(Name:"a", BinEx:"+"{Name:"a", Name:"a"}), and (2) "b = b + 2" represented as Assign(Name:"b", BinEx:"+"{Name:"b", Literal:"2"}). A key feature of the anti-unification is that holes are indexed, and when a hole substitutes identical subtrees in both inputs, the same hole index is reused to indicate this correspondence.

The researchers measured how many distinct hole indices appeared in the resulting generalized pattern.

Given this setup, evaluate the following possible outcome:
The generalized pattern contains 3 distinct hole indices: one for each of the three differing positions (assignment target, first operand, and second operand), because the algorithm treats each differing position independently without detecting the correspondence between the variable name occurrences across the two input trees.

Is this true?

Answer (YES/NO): NO